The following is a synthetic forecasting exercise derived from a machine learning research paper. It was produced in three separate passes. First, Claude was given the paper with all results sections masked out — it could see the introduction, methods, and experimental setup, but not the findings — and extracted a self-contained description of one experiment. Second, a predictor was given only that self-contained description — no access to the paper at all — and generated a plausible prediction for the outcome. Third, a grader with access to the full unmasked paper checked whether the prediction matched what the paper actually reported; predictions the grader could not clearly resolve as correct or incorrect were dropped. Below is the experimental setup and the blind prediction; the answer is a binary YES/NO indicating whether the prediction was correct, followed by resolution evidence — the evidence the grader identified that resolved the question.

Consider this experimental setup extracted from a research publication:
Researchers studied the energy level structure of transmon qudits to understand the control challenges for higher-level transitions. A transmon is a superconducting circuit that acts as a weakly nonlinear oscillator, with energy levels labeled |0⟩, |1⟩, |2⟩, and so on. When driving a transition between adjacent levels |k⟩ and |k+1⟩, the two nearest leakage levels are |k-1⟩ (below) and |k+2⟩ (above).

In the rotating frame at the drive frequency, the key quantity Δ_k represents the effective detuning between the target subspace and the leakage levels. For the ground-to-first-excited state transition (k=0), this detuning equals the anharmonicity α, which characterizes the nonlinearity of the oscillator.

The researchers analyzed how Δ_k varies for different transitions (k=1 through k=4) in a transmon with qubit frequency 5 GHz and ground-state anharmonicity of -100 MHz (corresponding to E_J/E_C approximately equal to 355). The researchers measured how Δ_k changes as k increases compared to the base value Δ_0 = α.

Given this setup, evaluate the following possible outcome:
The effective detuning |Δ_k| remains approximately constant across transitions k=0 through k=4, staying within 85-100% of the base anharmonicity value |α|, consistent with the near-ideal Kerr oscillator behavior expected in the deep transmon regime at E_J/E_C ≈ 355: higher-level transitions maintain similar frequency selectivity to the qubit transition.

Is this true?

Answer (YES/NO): NO